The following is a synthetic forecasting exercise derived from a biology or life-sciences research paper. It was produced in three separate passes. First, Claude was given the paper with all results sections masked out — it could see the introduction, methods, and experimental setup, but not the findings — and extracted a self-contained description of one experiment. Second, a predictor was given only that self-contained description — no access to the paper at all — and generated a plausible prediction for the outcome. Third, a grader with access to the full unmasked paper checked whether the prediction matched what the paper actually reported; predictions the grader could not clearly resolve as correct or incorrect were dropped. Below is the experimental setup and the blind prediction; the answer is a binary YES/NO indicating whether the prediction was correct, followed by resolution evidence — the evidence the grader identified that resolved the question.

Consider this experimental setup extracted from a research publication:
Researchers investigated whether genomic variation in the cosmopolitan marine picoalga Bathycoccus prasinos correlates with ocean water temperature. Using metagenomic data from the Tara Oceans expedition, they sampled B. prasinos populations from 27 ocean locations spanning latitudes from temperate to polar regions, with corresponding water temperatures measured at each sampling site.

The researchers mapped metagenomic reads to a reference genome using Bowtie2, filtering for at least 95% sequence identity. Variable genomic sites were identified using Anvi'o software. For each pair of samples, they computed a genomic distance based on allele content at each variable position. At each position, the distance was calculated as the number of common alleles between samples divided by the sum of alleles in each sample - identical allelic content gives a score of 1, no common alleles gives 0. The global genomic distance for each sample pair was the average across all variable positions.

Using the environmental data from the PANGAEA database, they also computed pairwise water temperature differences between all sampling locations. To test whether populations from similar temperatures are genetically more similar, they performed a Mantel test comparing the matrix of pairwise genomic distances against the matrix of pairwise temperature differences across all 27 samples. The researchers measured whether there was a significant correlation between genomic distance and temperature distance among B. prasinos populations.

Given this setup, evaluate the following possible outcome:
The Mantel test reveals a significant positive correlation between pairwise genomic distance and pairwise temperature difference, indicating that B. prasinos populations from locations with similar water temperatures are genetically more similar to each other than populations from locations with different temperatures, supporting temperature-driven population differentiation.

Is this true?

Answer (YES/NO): YES